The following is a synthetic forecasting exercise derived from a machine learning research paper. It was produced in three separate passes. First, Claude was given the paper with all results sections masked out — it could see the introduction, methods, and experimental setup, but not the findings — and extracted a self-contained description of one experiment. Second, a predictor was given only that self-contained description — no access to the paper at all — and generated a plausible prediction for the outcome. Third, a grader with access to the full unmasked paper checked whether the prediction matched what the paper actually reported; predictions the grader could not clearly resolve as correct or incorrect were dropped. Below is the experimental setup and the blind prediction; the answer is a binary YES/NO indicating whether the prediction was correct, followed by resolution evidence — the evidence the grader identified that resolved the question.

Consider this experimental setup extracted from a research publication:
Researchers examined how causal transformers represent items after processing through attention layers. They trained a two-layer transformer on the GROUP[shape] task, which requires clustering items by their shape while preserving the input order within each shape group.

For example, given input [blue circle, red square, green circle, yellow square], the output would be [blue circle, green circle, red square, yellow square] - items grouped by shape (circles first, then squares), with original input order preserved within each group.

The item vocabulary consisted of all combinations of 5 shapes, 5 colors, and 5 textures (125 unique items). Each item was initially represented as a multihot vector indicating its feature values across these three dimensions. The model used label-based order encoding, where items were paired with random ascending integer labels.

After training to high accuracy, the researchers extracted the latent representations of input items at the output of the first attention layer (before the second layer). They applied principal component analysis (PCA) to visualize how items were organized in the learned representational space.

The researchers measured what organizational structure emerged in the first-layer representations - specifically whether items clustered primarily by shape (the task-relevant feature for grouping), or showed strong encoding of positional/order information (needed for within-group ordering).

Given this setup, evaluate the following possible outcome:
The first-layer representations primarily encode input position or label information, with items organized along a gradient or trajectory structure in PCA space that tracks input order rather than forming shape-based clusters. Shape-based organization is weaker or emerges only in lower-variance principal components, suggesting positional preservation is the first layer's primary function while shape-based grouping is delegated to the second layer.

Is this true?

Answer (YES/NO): NO